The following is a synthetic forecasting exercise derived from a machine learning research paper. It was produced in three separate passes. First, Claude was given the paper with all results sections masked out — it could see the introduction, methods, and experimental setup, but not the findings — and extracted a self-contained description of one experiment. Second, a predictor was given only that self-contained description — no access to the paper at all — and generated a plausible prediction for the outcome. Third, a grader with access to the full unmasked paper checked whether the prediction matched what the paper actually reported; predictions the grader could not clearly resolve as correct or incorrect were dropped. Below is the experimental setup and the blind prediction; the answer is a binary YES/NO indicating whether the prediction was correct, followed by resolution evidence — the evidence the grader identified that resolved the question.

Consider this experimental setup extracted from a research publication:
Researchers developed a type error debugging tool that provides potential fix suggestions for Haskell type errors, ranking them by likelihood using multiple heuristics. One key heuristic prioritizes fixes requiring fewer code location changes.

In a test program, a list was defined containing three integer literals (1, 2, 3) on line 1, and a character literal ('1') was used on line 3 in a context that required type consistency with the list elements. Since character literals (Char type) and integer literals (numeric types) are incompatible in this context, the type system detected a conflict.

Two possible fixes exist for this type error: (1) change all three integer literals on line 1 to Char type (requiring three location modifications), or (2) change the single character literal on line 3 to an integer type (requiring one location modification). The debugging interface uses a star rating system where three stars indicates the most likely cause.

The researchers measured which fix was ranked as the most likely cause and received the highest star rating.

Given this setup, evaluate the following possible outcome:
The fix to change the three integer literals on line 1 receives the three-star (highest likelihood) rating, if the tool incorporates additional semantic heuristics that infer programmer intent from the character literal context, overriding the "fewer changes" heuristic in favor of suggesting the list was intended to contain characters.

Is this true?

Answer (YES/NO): NO